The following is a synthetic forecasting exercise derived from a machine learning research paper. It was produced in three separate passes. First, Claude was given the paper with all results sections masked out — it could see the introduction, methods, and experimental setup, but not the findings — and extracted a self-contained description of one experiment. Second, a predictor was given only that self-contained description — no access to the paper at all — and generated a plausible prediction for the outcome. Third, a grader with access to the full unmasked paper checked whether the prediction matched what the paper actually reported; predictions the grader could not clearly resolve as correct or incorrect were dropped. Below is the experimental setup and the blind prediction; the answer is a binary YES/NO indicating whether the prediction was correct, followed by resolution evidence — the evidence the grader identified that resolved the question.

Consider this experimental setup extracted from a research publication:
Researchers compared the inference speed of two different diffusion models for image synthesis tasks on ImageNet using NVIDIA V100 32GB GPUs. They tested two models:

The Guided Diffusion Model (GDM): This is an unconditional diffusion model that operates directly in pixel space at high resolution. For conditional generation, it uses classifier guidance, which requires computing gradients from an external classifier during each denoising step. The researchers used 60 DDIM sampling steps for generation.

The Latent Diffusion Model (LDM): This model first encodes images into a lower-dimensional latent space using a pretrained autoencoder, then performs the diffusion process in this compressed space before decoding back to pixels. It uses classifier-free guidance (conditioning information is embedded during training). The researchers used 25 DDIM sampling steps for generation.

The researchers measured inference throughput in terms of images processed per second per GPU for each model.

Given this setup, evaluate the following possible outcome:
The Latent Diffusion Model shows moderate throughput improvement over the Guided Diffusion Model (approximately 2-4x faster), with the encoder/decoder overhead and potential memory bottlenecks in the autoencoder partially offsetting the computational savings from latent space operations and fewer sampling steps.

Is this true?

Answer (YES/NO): NO